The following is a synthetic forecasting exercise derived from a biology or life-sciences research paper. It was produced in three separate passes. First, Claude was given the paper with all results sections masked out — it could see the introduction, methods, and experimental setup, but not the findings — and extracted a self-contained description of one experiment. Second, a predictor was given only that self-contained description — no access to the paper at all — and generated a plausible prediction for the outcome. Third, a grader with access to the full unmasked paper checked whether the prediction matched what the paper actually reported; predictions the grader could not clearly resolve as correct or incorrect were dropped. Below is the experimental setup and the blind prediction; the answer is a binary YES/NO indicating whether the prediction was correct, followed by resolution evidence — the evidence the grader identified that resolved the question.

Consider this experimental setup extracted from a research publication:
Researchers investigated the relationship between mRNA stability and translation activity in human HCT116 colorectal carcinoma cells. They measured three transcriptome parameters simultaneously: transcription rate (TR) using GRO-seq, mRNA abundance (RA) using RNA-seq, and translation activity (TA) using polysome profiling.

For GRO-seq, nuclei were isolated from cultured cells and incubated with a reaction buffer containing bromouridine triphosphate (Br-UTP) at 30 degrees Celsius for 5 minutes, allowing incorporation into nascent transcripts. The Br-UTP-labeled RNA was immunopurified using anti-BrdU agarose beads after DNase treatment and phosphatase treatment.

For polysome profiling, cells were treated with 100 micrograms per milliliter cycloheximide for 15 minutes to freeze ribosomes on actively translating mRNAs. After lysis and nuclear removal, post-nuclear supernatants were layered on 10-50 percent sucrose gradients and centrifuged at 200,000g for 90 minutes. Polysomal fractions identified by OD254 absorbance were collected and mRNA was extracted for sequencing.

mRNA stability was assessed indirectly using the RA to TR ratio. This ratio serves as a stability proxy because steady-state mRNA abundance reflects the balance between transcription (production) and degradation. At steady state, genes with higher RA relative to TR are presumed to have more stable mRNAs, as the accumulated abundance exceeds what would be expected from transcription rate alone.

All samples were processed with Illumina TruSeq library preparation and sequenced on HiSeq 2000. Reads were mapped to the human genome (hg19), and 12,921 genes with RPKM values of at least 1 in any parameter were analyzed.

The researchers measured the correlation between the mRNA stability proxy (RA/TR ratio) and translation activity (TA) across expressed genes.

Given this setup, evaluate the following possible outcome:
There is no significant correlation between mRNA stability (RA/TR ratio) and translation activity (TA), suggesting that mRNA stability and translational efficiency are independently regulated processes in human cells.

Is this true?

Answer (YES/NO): NO